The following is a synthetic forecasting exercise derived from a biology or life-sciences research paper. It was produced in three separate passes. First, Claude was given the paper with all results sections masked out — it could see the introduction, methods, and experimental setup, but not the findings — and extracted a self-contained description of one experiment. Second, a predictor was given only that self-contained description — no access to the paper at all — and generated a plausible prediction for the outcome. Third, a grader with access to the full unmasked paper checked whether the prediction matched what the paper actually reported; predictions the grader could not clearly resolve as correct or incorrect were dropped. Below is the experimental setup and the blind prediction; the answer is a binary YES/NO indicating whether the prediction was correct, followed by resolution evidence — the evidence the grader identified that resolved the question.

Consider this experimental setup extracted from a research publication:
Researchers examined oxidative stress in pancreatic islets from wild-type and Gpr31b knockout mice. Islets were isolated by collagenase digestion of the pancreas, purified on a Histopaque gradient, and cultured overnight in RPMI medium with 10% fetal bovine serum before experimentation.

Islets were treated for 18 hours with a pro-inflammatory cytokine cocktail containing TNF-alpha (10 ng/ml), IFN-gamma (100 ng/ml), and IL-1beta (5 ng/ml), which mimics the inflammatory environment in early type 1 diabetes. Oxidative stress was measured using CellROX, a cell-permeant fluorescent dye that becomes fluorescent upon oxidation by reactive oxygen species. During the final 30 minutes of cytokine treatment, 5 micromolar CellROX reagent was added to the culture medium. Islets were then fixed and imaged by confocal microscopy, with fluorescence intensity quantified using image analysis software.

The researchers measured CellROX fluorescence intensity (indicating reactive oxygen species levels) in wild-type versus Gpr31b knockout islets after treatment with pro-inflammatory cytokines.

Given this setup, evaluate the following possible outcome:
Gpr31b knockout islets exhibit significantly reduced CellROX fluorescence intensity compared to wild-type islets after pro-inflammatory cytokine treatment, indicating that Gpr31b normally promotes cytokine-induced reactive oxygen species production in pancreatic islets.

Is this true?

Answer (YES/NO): YES